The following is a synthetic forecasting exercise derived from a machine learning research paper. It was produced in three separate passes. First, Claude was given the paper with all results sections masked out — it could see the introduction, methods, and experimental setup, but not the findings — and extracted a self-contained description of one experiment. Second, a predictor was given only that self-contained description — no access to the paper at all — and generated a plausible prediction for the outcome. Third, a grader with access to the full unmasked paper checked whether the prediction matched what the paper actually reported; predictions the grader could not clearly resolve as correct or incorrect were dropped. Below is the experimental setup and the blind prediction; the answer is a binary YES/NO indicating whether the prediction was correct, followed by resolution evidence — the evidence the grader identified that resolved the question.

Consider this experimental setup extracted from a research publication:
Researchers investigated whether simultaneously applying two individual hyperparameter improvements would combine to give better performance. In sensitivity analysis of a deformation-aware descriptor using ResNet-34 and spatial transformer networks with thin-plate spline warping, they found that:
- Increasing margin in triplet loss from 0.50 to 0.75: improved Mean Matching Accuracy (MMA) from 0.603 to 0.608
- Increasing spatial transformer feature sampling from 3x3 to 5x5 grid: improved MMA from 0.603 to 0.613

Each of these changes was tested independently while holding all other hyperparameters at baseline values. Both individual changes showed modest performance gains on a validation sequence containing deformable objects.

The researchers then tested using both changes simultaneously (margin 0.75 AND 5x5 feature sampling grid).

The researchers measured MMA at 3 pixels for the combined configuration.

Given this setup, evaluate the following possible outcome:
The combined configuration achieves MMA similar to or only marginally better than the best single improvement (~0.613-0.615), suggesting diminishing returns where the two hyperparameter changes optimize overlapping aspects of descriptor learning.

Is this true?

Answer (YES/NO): NO